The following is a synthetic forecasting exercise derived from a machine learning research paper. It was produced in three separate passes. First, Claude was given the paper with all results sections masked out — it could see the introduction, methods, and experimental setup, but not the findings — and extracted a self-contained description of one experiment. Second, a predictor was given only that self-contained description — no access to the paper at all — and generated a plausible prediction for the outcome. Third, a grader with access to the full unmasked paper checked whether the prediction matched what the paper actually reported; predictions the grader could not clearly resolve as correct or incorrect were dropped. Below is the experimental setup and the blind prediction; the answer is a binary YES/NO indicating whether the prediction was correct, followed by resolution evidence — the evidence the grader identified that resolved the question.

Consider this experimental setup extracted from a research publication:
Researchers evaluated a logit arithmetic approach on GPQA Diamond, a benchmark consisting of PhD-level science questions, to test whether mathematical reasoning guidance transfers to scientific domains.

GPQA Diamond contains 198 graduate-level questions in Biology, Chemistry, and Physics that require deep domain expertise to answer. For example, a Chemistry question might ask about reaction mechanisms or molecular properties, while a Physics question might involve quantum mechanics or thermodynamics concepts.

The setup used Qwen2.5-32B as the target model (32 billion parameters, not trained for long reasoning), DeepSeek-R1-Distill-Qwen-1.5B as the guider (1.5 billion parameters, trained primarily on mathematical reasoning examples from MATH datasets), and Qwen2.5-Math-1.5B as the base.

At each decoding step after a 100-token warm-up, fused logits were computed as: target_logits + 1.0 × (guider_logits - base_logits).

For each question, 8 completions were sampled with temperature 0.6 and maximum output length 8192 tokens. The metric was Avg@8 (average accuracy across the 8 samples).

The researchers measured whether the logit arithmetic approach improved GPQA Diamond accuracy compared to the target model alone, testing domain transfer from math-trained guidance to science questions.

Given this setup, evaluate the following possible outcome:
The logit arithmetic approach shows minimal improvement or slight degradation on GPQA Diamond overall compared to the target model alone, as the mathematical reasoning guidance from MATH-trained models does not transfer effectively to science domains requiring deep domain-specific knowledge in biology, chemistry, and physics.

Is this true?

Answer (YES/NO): NO